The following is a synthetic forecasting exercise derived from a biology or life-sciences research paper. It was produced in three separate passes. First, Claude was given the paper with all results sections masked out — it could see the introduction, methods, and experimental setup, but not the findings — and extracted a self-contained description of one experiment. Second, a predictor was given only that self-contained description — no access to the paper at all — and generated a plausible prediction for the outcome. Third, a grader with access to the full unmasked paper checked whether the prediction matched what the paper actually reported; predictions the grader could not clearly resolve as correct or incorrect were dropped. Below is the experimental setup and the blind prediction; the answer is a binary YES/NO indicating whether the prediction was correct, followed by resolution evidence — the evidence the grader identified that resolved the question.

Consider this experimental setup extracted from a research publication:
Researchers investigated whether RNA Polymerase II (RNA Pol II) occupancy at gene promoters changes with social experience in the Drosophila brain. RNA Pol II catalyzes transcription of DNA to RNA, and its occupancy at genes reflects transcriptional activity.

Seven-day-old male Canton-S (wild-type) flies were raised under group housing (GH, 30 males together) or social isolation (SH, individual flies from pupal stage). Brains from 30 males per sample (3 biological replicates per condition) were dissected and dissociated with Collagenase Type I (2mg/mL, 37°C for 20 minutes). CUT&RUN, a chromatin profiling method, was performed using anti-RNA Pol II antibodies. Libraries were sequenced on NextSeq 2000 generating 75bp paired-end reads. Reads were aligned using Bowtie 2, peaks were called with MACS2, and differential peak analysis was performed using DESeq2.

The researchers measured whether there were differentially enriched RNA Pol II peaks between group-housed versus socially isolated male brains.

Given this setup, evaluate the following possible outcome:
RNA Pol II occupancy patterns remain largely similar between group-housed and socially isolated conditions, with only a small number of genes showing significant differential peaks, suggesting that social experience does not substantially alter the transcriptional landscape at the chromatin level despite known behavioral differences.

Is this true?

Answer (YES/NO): YES